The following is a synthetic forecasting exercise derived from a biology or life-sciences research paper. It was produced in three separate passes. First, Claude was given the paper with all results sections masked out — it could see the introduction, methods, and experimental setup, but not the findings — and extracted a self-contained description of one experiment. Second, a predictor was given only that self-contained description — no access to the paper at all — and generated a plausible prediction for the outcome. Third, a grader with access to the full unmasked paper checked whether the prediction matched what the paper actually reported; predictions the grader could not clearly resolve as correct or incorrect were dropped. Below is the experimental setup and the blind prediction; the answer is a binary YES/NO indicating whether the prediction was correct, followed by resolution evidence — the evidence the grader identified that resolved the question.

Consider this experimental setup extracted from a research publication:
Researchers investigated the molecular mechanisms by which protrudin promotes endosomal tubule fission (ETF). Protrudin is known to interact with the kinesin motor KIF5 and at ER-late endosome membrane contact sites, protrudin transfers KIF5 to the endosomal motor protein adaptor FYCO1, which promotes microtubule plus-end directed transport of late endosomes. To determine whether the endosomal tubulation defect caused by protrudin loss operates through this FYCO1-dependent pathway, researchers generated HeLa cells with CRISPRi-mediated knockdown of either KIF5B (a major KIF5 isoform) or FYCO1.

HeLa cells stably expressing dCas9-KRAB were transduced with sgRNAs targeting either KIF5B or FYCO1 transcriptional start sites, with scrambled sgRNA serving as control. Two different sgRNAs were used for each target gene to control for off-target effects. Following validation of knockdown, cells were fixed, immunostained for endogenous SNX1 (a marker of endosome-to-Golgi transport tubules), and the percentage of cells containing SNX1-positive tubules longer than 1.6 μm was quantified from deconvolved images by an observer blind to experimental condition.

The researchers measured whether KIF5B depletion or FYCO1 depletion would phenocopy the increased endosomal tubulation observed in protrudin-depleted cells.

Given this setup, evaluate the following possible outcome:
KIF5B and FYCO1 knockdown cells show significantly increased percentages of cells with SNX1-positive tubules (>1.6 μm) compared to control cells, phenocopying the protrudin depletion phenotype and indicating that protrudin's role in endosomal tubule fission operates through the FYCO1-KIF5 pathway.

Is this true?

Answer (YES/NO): NO